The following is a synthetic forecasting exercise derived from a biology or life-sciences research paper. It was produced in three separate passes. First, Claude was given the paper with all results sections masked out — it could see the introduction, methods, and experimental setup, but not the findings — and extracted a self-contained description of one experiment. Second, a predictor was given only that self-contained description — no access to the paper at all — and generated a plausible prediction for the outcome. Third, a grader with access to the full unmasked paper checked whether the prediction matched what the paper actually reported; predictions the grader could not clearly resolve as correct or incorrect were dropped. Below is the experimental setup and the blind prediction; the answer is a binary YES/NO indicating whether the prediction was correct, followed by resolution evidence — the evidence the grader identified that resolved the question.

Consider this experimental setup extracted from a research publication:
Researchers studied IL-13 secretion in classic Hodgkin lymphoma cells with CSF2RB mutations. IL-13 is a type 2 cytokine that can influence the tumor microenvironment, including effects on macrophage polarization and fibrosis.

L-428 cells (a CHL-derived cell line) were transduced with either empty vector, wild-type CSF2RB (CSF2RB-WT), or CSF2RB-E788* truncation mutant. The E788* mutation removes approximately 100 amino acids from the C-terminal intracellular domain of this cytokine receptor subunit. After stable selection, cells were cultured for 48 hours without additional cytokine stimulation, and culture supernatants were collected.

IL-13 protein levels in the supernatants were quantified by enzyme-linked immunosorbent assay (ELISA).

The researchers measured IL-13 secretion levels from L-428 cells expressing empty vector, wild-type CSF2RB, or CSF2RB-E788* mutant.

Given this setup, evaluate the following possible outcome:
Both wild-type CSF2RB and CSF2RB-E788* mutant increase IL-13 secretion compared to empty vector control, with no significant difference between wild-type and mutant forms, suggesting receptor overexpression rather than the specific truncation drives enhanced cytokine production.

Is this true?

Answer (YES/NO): NO